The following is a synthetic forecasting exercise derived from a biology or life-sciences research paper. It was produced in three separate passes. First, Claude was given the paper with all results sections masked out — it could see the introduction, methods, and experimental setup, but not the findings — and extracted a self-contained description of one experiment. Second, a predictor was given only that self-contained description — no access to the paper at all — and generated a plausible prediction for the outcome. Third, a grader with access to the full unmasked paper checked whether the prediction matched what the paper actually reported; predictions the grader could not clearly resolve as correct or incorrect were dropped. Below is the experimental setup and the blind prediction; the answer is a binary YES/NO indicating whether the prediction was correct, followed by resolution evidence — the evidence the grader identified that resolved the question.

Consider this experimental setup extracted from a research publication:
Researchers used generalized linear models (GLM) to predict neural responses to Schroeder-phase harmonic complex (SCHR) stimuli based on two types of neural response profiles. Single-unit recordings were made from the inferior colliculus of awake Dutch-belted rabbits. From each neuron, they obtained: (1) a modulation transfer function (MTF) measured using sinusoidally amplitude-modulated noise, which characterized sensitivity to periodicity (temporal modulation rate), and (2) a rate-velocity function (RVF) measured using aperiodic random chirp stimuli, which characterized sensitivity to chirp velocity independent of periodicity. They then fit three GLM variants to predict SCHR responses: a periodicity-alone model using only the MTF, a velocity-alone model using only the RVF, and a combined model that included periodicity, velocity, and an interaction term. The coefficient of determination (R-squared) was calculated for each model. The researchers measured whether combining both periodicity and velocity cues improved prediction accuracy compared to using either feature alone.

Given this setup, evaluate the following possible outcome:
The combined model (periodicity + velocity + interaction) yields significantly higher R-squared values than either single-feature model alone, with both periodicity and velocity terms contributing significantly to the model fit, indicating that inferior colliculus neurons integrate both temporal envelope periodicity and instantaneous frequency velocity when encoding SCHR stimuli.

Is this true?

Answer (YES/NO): YES